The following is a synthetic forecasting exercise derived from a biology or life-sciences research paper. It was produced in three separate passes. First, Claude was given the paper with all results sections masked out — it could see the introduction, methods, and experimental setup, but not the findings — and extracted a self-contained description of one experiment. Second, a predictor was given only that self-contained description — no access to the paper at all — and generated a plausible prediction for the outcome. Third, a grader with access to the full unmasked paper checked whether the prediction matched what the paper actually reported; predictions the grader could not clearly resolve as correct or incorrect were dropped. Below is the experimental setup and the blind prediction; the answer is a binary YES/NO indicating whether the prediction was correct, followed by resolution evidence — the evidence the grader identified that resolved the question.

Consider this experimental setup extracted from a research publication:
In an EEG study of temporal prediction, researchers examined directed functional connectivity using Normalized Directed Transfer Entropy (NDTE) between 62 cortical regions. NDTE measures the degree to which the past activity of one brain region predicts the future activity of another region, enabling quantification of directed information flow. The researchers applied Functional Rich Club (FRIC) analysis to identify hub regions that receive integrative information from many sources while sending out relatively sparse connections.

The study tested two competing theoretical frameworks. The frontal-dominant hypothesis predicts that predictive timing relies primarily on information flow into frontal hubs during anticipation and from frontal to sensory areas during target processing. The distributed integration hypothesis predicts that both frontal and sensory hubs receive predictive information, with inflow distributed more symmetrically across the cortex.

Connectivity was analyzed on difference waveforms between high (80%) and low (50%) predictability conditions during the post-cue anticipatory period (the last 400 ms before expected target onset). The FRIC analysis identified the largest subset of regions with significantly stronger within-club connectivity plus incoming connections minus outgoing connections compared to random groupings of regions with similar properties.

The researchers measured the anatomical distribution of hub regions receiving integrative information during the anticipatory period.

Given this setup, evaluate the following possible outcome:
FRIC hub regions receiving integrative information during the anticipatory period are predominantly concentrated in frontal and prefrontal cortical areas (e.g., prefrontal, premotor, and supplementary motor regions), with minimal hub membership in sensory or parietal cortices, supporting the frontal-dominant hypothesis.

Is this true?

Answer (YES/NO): NO